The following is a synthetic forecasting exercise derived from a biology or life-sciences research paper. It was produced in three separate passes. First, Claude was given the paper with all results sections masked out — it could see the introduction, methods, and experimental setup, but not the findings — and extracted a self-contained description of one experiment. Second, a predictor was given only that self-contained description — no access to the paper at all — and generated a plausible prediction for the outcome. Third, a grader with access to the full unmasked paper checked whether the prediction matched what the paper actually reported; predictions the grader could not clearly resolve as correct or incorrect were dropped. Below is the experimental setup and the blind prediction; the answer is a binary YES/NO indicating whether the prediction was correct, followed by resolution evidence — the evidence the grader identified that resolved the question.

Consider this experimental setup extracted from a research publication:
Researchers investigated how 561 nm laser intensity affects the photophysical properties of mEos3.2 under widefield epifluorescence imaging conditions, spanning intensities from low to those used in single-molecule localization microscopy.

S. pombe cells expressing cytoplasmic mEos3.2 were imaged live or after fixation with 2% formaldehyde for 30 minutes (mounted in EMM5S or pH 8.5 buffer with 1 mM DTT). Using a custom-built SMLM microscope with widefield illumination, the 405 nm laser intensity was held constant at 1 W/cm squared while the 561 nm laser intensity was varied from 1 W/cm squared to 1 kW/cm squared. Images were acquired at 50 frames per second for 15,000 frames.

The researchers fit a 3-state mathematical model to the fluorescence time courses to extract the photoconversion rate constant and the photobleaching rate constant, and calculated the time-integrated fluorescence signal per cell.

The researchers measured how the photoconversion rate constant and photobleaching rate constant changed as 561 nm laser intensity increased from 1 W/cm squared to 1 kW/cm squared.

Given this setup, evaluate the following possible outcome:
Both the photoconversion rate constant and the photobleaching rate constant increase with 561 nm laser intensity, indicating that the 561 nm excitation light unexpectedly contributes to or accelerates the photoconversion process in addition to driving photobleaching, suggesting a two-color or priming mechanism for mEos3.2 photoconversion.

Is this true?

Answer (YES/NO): YES